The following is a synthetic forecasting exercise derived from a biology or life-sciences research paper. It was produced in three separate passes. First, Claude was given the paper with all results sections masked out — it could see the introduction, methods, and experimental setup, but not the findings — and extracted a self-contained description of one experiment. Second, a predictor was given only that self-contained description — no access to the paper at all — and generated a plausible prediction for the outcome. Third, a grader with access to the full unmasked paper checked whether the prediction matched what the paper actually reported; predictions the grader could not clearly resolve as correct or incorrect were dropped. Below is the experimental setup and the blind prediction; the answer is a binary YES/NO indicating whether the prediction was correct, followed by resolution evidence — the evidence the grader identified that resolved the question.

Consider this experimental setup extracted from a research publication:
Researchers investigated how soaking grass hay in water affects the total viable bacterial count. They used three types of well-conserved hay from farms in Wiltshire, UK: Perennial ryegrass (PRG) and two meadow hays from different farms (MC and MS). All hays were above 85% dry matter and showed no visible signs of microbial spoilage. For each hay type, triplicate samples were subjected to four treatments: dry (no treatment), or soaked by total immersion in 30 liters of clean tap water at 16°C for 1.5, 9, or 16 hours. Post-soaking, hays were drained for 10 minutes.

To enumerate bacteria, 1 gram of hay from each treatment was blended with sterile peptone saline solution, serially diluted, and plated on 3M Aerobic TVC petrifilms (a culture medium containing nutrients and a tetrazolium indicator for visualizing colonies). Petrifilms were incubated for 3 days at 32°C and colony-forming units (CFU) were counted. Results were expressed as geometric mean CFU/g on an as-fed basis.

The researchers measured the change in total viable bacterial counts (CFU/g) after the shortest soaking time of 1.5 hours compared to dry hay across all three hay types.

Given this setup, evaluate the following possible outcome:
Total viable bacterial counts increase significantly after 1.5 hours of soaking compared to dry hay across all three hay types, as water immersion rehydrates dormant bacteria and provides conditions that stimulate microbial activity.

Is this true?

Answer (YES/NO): NO